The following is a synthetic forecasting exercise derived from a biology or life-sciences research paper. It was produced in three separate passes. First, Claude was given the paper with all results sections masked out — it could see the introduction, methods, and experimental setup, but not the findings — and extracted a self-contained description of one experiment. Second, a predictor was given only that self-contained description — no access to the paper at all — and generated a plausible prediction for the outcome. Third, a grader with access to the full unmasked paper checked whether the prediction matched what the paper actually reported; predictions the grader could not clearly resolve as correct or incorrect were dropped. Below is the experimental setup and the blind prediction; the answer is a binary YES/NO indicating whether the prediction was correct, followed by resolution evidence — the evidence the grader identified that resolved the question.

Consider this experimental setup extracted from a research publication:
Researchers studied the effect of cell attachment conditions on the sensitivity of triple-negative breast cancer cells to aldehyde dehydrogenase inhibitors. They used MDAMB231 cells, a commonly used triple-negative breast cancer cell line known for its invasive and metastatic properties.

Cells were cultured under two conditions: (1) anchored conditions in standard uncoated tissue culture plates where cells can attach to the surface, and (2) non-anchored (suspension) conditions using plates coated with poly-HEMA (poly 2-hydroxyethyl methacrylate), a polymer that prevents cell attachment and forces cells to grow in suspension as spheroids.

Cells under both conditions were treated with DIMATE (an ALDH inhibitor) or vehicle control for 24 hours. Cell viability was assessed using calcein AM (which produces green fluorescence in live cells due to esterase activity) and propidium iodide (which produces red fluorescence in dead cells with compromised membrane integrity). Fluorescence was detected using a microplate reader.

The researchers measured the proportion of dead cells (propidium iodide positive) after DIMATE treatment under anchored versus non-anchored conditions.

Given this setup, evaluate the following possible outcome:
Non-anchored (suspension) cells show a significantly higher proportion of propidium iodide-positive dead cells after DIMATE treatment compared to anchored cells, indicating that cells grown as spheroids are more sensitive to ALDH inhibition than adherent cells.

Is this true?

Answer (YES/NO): YES